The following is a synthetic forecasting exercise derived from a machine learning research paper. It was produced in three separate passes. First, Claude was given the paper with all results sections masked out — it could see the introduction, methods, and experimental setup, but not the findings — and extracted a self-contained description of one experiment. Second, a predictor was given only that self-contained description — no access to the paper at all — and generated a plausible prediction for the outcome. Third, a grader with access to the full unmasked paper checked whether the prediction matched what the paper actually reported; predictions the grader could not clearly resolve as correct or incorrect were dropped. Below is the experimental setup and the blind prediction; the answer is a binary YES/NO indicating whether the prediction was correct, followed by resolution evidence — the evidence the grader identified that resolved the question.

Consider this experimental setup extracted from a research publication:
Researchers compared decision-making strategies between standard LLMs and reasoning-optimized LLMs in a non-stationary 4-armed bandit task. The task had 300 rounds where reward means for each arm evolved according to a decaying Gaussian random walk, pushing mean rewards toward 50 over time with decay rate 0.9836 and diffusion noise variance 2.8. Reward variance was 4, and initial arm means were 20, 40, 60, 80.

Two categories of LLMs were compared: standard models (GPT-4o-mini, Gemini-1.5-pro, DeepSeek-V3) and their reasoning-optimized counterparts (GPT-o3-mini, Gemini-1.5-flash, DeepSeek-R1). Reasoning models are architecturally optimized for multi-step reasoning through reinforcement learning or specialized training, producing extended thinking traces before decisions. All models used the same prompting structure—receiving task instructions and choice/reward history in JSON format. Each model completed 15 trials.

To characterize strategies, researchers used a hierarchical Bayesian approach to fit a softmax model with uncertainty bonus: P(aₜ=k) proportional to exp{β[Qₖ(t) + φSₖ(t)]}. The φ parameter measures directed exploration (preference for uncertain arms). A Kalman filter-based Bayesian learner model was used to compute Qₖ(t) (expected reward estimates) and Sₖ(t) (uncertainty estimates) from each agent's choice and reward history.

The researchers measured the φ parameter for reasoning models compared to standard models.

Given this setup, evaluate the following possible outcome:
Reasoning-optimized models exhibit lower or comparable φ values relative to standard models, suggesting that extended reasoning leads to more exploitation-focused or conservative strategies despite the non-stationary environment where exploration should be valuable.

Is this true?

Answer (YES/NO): NO